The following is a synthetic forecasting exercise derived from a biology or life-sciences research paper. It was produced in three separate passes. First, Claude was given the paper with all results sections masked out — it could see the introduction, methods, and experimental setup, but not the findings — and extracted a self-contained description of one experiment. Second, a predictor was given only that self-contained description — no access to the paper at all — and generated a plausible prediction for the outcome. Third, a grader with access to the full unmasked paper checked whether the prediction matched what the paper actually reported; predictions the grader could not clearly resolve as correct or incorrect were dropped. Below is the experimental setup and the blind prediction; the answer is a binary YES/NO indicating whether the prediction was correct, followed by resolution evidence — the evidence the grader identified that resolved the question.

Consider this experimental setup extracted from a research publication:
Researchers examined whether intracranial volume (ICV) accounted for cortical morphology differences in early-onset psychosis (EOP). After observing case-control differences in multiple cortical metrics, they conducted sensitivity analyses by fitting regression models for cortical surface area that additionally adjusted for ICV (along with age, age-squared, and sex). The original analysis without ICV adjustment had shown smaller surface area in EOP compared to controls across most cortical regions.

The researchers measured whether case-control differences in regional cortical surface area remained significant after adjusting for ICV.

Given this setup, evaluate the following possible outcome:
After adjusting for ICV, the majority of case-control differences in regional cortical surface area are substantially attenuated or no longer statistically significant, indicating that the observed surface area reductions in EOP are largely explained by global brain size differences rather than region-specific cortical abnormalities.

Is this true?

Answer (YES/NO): YES